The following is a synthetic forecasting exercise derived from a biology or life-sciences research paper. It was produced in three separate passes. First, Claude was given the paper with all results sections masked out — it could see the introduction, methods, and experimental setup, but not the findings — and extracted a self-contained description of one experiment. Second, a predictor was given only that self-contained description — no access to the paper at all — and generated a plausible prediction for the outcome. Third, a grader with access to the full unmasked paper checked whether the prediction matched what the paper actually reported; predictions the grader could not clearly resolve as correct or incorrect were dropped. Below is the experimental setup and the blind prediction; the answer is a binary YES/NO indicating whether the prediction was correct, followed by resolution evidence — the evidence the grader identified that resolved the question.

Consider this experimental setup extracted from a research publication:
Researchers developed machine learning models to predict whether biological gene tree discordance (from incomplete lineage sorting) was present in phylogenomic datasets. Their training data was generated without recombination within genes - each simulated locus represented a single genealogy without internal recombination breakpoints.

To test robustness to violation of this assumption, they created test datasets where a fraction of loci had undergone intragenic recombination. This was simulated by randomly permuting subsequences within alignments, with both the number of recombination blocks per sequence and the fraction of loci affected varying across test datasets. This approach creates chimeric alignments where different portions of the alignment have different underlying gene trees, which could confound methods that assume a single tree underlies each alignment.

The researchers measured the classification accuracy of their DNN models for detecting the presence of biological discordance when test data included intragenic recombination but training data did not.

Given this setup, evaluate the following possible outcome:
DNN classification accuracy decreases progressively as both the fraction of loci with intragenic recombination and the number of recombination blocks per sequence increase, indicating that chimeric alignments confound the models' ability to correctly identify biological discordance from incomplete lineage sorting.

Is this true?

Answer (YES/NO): NO